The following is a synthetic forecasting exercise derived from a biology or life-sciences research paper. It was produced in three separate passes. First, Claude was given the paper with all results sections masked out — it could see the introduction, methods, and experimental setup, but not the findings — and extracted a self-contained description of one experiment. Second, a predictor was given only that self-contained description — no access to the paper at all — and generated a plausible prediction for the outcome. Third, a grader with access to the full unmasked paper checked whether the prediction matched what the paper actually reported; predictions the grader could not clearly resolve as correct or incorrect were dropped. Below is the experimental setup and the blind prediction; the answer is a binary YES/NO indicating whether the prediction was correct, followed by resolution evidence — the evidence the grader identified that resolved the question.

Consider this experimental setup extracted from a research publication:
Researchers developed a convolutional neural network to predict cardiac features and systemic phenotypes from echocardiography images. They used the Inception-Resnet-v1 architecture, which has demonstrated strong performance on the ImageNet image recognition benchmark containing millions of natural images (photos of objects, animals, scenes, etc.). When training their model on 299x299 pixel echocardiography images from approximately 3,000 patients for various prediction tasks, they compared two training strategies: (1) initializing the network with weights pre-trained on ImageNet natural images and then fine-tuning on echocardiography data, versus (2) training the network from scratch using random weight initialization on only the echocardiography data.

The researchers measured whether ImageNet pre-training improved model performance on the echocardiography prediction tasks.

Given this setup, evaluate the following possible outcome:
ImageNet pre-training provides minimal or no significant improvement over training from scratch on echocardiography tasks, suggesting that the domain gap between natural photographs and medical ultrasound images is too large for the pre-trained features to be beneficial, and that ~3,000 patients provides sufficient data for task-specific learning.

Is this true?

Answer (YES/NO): YES